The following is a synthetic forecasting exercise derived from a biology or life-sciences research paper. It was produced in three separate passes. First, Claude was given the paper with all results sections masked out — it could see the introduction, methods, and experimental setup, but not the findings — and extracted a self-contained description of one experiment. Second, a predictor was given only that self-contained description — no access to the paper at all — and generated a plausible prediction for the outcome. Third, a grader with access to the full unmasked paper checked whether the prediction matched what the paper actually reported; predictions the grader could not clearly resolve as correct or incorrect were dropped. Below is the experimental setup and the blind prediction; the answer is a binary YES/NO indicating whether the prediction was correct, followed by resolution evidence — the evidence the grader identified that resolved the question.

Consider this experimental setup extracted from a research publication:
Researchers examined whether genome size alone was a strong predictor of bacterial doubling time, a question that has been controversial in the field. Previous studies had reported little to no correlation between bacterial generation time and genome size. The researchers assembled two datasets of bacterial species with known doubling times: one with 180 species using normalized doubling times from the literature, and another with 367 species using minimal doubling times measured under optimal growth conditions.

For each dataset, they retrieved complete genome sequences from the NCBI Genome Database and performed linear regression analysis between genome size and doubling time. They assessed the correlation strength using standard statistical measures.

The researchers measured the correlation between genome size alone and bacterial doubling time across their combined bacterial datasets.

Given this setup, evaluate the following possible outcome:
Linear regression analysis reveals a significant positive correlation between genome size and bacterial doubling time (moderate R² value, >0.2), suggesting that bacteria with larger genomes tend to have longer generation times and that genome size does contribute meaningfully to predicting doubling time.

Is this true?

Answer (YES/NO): NO